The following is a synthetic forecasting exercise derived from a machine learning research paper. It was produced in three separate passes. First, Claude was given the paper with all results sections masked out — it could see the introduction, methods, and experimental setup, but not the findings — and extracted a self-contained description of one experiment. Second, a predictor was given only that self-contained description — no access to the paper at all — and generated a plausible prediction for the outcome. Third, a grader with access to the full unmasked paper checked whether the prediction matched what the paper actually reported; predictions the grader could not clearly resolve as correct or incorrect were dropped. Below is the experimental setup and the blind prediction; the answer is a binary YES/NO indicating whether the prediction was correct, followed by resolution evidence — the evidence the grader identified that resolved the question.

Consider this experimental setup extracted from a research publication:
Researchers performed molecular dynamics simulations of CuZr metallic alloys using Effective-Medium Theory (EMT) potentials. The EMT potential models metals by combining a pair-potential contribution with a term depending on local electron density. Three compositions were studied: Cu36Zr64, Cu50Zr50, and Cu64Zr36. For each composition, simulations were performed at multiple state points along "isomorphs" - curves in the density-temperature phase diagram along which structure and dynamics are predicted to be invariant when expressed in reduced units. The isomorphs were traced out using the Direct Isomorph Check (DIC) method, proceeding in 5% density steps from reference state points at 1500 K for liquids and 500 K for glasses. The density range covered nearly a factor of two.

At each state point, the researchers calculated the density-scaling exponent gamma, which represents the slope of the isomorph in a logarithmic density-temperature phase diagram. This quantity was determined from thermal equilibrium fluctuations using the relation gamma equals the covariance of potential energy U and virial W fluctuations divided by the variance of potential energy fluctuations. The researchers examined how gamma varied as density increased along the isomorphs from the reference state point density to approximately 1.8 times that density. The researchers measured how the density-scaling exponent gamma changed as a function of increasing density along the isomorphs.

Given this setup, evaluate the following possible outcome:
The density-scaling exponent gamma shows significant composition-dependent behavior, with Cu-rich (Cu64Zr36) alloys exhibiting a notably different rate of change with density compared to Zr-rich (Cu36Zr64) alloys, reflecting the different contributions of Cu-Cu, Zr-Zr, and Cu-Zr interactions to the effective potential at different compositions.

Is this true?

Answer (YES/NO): NO